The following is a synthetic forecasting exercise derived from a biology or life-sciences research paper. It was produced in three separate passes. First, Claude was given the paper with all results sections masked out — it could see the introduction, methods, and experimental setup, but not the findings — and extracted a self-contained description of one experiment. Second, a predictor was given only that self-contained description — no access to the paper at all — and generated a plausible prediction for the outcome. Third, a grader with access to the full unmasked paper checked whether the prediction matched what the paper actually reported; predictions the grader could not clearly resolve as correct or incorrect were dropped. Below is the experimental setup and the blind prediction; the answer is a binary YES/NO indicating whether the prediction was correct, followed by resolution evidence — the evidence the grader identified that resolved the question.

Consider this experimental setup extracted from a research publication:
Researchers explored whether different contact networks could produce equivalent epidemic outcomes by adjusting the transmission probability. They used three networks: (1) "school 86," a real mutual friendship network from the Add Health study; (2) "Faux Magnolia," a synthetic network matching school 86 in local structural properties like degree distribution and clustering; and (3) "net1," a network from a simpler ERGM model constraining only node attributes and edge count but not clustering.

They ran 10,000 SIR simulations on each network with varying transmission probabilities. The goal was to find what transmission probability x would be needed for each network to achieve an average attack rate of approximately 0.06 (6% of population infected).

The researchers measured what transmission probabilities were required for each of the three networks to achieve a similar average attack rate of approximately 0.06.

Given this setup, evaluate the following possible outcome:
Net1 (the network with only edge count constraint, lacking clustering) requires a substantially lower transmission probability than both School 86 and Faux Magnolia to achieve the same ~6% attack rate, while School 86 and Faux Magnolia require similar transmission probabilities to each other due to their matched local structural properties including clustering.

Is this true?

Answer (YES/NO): NO